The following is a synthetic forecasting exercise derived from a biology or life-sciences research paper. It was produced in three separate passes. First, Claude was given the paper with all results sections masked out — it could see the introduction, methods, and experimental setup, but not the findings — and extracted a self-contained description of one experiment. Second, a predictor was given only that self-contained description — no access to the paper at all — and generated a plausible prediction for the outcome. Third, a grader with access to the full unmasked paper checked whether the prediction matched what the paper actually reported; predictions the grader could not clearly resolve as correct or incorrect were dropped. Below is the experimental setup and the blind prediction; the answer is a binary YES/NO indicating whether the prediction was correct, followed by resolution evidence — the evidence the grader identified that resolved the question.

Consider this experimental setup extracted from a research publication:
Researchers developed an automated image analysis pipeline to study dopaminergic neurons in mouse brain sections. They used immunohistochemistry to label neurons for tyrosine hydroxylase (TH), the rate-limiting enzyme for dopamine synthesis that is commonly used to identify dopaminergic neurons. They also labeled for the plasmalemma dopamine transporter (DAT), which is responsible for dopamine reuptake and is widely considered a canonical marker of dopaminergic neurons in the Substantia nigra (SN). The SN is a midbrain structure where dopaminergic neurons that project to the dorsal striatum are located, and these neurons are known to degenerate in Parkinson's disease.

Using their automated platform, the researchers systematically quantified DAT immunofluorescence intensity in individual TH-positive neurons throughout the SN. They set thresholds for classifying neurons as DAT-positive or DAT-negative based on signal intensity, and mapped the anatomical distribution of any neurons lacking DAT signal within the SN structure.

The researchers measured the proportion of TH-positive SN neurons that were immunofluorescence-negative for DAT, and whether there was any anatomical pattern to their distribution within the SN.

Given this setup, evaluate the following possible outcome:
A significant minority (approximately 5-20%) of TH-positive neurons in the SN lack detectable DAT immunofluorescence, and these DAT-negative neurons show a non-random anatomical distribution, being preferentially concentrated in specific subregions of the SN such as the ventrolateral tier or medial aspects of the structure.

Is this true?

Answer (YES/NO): YES